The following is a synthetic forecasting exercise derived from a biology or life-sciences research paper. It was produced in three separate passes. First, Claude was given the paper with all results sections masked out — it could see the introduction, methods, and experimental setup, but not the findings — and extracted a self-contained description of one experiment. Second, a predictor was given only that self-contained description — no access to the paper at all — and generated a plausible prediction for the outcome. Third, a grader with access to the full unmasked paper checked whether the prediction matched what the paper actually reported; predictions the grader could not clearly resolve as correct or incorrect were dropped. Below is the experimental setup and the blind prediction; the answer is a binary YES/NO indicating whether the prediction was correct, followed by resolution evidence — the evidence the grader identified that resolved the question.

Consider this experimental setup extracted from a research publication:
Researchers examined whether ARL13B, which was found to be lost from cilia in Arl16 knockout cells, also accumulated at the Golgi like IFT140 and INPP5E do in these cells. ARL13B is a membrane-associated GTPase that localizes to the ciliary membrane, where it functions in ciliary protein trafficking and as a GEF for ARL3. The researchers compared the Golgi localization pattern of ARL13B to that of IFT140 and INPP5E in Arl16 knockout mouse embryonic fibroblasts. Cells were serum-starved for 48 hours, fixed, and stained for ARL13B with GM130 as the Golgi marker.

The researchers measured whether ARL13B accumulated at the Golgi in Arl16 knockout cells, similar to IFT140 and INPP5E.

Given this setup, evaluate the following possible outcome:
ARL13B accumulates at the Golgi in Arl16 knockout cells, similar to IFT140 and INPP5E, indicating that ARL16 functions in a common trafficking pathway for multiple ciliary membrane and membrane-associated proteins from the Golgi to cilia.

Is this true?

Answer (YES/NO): NO